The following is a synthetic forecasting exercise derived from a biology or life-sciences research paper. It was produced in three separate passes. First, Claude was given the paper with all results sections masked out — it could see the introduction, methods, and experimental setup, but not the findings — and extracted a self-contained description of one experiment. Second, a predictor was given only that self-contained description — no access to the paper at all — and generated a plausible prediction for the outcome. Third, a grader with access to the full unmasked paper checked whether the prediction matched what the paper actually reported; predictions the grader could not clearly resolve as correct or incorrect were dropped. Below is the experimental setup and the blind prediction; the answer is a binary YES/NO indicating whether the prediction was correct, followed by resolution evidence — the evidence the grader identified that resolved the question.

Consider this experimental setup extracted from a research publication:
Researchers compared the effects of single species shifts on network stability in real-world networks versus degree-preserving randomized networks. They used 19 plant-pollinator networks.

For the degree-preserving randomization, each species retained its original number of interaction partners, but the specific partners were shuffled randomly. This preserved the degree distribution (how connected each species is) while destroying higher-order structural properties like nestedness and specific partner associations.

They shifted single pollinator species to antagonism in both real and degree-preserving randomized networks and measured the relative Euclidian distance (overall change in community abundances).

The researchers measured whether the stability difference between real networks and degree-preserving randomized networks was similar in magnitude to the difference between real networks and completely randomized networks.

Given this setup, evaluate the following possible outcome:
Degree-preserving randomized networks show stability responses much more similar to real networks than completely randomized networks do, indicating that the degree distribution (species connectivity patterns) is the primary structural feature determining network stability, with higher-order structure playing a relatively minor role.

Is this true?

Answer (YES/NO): NO